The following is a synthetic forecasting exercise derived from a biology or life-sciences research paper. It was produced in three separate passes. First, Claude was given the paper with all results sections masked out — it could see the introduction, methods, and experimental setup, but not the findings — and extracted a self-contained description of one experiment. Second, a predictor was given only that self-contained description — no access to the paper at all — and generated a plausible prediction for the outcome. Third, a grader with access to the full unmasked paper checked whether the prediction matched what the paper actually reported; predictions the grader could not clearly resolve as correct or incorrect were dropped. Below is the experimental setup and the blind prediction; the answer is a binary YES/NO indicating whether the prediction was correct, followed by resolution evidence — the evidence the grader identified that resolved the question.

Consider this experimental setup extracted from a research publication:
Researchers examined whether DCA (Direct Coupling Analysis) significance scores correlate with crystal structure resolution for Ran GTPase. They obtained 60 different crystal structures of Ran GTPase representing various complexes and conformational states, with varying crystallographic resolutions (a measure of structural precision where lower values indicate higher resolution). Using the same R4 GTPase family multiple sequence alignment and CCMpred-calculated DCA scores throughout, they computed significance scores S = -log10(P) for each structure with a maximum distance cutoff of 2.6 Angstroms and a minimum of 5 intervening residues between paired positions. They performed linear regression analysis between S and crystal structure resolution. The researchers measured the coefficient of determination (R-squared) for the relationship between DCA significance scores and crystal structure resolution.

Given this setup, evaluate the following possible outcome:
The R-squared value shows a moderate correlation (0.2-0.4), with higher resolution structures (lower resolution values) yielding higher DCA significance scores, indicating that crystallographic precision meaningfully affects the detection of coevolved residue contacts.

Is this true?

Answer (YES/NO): NO